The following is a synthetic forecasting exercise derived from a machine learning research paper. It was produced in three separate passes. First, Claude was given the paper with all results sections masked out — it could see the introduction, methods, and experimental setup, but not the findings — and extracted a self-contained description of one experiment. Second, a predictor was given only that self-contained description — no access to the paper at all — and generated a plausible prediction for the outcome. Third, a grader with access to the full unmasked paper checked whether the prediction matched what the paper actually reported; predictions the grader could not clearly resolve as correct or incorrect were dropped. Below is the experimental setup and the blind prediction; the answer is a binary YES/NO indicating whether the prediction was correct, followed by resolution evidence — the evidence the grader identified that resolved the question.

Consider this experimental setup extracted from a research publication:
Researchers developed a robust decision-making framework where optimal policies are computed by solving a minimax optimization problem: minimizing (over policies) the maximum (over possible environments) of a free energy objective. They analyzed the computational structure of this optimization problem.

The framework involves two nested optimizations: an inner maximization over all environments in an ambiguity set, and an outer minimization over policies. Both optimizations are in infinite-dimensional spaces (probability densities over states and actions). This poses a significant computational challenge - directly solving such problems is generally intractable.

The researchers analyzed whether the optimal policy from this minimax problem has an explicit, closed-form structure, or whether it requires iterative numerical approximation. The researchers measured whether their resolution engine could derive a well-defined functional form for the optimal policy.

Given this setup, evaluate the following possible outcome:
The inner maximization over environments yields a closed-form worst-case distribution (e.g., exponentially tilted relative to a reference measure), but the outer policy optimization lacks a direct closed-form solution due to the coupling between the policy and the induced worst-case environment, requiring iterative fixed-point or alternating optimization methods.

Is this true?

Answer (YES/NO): NO